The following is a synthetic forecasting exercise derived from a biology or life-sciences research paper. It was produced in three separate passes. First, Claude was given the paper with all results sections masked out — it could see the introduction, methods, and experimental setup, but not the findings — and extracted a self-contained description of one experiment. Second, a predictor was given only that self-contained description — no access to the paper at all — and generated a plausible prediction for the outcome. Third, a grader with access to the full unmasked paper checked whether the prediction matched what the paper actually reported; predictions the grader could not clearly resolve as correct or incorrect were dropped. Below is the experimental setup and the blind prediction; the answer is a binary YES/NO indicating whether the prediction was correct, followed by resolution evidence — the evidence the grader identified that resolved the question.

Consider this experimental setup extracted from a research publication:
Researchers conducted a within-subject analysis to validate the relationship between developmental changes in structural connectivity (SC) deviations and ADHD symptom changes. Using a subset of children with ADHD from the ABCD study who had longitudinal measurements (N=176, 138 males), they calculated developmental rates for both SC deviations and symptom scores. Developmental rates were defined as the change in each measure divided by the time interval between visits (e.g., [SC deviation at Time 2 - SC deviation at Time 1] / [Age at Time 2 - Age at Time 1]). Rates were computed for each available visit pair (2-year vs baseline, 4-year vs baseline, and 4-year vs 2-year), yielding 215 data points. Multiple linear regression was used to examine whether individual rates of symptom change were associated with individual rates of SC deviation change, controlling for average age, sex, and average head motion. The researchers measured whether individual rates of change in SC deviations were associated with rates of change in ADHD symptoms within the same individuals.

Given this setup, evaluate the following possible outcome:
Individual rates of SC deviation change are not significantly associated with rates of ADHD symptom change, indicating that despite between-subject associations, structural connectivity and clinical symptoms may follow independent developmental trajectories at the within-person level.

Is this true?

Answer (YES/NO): NO